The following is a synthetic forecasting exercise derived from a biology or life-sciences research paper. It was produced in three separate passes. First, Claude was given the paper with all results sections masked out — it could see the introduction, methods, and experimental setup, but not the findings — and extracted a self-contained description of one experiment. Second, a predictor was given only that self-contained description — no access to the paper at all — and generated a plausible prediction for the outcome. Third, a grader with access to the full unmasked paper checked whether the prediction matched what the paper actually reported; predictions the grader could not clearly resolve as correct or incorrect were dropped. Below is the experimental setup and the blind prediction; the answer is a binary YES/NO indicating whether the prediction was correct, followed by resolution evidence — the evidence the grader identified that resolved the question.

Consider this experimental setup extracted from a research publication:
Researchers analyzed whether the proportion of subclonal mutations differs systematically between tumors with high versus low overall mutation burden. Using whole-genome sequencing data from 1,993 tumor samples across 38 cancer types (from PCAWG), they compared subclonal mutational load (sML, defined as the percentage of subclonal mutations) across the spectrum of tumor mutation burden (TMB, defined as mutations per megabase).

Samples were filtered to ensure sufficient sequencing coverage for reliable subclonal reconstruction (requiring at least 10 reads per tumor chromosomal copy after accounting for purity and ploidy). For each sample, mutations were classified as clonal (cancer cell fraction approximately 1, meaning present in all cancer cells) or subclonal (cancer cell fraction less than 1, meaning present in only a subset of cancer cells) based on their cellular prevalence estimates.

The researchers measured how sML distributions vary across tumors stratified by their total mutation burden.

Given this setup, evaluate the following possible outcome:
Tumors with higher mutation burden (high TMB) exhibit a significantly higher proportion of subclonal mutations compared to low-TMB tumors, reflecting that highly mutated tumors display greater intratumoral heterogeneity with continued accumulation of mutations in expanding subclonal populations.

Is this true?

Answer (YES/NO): NO